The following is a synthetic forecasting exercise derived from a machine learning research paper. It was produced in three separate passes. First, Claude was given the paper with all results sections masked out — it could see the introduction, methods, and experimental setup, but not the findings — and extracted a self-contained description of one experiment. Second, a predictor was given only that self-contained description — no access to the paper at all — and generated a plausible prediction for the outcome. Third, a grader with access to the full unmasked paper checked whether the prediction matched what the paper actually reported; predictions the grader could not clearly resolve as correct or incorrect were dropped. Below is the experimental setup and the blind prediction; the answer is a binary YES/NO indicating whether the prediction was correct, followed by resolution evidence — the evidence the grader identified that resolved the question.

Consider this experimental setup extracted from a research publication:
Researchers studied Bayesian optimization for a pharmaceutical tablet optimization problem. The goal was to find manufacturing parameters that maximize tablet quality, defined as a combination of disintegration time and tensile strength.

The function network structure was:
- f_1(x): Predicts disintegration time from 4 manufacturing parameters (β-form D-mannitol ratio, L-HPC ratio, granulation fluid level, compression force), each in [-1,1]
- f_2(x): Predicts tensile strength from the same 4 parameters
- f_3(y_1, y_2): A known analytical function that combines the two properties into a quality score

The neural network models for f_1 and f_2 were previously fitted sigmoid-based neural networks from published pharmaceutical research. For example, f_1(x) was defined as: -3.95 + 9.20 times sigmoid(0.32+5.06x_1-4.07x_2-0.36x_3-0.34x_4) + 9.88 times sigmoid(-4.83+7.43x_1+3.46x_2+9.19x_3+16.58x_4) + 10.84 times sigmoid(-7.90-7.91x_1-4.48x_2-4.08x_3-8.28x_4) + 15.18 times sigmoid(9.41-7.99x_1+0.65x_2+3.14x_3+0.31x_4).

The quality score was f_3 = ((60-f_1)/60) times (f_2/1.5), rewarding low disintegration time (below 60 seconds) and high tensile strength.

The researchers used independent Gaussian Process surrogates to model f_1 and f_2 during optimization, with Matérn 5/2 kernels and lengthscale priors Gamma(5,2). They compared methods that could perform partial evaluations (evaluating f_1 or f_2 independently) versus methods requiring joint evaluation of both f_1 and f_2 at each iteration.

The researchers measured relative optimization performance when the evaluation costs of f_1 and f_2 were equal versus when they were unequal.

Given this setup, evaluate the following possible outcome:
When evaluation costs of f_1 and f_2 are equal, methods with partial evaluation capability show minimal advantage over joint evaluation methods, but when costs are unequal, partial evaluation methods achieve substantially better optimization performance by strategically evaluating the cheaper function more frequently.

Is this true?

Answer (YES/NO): YES